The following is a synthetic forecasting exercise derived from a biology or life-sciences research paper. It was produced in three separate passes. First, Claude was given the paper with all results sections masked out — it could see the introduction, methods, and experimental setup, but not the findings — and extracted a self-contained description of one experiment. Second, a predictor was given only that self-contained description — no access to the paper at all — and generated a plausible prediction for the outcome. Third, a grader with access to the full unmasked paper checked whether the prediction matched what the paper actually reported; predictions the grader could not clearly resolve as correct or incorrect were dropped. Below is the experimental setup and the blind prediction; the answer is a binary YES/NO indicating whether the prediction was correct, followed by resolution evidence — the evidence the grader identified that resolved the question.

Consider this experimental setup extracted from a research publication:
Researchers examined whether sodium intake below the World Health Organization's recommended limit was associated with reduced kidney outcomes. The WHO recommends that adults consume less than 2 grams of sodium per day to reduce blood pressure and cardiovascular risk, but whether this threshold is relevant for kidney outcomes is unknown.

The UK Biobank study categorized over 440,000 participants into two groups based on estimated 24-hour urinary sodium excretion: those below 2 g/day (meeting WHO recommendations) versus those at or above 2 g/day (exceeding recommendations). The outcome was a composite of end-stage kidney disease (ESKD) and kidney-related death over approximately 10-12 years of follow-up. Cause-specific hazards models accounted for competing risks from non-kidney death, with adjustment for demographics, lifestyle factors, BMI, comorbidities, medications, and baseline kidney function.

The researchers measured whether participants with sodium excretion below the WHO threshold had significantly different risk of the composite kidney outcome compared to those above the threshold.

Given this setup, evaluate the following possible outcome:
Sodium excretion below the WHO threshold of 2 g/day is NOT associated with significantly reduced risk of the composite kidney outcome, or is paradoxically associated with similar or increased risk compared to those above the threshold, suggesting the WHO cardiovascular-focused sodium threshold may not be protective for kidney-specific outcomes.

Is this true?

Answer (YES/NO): YES